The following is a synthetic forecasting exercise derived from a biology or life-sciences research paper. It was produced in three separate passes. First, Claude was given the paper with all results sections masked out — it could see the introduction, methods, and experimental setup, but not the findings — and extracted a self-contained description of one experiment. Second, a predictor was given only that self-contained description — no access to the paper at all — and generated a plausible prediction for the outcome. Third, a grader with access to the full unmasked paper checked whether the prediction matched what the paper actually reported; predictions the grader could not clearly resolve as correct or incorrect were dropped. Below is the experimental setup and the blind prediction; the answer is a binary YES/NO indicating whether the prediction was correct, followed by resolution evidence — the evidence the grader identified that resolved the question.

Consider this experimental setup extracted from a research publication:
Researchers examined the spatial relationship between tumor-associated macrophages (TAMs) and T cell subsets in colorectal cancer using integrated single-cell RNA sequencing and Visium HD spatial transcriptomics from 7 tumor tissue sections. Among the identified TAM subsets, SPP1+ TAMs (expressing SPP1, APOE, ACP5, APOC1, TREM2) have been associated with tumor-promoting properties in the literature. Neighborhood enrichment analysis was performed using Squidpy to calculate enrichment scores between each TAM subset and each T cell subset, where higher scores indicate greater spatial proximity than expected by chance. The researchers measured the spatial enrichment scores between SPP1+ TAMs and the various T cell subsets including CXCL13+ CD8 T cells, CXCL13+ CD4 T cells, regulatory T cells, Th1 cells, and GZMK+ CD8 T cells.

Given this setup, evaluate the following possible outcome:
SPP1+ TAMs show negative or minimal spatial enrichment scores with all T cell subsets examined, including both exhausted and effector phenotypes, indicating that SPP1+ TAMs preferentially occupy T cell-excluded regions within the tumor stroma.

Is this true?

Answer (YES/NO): YES